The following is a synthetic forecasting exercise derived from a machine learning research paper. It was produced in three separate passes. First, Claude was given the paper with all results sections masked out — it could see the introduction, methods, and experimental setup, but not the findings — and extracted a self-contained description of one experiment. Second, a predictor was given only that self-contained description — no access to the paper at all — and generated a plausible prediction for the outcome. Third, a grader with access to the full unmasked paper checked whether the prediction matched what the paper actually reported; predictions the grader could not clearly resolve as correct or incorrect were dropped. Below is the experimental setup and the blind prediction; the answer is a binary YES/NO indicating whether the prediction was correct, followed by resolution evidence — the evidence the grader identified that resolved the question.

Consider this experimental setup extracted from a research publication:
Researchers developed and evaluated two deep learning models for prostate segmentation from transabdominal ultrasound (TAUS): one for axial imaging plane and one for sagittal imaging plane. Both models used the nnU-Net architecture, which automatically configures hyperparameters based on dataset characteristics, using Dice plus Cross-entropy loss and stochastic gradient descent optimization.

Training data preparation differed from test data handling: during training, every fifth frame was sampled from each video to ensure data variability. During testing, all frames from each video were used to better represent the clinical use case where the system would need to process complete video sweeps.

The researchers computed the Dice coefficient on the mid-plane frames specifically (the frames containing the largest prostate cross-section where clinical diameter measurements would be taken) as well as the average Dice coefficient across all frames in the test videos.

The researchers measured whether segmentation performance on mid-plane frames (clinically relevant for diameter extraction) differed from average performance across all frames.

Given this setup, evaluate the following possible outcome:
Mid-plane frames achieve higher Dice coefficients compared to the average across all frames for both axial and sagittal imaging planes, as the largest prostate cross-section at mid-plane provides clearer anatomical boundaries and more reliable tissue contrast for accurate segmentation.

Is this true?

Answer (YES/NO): YES